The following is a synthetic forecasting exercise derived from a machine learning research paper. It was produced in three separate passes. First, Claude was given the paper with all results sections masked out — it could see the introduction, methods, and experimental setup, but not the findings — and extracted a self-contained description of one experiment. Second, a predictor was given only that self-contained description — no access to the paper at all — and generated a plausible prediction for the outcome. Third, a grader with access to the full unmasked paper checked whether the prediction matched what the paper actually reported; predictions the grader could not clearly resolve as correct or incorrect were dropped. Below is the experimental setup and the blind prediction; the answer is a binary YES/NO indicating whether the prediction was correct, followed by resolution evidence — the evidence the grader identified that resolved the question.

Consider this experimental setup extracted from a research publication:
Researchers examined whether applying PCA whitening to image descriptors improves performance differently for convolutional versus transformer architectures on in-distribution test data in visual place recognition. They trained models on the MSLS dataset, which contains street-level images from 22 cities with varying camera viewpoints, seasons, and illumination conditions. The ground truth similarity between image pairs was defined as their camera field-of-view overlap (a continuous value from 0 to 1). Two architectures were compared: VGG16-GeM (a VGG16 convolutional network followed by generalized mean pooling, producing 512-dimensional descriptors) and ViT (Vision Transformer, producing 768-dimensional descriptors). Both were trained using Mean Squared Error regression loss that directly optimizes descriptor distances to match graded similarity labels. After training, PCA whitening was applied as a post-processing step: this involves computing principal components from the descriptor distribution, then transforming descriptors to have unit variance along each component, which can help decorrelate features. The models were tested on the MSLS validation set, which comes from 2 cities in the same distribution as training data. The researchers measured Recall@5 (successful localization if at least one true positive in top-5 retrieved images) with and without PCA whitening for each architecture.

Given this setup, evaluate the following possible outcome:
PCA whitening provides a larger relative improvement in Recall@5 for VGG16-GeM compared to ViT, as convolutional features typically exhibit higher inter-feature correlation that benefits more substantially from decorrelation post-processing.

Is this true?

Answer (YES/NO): NO